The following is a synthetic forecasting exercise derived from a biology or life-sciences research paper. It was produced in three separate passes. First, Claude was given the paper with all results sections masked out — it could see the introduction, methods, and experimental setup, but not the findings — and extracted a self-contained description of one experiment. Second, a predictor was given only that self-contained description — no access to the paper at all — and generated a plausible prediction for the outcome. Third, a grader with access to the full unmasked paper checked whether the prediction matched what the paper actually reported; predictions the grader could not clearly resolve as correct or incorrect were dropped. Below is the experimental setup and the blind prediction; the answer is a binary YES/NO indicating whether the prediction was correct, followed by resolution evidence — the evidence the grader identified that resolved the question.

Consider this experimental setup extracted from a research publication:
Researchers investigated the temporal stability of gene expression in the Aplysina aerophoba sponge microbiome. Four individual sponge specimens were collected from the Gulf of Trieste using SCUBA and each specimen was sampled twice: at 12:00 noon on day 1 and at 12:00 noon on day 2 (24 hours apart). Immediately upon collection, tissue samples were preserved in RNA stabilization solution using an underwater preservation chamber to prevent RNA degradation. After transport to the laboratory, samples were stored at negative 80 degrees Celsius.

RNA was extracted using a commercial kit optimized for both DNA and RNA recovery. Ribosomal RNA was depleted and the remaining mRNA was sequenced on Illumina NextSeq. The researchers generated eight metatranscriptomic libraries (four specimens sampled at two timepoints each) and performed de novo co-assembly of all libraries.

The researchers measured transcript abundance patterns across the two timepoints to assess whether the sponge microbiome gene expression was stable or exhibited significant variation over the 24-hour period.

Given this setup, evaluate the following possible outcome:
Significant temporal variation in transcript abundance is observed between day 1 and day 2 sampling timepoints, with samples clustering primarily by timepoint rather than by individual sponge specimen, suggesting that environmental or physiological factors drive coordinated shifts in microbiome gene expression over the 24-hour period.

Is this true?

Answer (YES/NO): NO